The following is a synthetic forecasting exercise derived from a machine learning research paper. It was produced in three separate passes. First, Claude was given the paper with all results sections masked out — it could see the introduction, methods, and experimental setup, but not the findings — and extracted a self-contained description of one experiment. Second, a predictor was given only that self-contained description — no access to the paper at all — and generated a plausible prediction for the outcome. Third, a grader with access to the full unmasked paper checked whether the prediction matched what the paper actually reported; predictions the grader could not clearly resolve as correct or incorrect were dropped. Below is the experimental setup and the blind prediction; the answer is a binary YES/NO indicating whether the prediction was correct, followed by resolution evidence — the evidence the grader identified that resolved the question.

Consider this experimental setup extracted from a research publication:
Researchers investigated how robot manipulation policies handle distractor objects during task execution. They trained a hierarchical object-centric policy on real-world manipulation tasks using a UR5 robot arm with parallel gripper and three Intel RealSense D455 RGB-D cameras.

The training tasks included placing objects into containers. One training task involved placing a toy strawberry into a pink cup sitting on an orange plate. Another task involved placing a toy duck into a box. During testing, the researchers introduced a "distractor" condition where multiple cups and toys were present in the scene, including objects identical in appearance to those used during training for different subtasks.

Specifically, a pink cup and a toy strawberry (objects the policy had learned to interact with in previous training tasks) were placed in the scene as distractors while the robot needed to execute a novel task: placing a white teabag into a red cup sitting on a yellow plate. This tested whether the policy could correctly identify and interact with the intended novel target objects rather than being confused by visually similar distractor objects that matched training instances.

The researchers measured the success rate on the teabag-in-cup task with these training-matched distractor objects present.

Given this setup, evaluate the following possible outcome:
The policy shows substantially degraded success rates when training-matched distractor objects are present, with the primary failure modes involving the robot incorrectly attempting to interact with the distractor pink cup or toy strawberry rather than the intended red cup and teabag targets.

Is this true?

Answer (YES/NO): NO